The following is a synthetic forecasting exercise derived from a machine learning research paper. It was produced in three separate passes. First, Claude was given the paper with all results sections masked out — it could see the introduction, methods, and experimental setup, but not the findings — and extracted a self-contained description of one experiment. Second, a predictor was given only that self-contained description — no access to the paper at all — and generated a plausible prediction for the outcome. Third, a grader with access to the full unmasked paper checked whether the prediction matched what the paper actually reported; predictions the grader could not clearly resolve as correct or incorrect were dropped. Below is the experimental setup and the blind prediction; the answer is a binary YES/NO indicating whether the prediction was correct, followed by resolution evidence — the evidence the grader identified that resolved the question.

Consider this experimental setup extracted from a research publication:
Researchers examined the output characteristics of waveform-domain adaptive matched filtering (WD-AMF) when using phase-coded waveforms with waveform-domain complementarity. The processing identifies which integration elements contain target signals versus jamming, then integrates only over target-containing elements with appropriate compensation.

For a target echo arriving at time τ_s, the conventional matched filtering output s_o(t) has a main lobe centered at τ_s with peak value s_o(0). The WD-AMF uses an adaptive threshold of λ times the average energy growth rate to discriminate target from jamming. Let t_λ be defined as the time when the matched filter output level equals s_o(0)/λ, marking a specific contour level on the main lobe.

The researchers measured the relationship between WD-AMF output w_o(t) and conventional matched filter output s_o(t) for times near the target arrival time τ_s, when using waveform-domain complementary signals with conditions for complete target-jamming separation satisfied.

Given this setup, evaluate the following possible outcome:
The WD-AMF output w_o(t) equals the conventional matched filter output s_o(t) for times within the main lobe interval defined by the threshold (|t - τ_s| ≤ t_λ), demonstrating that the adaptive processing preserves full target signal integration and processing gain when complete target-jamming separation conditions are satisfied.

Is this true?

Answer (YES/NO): YES